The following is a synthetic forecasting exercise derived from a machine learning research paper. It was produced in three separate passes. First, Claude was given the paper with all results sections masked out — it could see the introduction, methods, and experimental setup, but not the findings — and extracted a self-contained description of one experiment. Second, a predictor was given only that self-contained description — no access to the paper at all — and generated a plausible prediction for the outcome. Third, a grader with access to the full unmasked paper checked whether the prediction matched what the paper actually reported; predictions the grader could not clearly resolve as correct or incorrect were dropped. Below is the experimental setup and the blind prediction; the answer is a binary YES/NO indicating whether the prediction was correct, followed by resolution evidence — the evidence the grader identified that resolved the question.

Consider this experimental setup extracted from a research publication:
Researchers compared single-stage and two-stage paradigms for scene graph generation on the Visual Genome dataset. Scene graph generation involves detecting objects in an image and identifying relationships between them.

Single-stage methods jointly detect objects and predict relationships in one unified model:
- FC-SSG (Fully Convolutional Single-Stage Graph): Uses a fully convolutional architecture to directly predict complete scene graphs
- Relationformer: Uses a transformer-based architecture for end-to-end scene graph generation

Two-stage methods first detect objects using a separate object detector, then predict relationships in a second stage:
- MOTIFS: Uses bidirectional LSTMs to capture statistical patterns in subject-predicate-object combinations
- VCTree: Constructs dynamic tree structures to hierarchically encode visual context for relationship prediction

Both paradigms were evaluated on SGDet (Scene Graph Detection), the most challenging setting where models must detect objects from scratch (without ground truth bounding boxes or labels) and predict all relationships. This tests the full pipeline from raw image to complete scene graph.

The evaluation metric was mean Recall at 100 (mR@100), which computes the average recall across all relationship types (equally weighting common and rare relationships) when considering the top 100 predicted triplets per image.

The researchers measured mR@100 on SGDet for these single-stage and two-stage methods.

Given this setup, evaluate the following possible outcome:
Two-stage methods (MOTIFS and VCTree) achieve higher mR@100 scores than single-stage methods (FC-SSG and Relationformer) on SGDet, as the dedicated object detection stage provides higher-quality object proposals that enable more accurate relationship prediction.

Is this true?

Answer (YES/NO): NO